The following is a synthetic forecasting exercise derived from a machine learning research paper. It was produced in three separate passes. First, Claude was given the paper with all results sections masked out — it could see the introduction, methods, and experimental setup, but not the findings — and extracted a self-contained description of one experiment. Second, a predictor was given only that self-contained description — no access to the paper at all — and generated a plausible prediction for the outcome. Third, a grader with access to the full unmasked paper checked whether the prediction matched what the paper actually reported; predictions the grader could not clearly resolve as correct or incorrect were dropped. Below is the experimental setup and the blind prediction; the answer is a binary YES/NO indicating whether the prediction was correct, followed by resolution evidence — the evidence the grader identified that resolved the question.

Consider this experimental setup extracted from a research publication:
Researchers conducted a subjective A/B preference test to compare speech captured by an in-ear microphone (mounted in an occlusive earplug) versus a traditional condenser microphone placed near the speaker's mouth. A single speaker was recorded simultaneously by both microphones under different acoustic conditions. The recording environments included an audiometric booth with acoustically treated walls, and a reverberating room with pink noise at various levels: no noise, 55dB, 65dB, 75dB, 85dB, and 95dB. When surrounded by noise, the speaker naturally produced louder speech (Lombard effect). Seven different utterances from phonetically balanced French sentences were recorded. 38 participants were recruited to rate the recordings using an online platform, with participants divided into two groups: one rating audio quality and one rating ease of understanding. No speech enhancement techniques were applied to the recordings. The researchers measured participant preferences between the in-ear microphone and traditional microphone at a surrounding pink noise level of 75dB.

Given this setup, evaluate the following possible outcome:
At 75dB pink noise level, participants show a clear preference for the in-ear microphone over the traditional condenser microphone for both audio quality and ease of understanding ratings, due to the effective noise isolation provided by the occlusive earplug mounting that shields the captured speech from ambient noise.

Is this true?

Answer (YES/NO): YES